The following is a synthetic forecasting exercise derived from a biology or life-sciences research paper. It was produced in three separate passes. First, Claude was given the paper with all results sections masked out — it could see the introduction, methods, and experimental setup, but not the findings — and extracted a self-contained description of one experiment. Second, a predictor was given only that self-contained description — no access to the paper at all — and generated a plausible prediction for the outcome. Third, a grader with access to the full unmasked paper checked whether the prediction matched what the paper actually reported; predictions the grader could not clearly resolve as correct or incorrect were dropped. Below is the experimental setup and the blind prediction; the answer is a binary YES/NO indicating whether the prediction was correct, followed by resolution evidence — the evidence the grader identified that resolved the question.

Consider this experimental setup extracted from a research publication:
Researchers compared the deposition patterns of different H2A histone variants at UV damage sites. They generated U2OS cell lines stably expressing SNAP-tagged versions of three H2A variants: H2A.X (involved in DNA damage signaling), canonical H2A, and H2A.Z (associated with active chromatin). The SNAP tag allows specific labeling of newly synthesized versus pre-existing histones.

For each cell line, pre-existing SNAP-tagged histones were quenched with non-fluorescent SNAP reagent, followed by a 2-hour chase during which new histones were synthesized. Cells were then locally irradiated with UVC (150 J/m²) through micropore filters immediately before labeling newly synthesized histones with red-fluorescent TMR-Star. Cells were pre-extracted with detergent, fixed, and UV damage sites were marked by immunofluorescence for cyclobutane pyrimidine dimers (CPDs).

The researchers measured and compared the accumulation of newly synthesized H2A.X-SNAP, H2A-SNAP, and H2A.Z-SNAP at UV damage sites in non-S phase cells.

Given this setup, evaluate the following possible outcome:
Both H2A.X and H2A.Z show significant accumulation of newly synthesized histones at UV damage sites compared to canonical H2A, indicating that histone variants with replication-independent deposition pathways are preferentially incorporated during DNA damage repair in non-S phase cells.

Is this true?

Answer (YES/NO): NO